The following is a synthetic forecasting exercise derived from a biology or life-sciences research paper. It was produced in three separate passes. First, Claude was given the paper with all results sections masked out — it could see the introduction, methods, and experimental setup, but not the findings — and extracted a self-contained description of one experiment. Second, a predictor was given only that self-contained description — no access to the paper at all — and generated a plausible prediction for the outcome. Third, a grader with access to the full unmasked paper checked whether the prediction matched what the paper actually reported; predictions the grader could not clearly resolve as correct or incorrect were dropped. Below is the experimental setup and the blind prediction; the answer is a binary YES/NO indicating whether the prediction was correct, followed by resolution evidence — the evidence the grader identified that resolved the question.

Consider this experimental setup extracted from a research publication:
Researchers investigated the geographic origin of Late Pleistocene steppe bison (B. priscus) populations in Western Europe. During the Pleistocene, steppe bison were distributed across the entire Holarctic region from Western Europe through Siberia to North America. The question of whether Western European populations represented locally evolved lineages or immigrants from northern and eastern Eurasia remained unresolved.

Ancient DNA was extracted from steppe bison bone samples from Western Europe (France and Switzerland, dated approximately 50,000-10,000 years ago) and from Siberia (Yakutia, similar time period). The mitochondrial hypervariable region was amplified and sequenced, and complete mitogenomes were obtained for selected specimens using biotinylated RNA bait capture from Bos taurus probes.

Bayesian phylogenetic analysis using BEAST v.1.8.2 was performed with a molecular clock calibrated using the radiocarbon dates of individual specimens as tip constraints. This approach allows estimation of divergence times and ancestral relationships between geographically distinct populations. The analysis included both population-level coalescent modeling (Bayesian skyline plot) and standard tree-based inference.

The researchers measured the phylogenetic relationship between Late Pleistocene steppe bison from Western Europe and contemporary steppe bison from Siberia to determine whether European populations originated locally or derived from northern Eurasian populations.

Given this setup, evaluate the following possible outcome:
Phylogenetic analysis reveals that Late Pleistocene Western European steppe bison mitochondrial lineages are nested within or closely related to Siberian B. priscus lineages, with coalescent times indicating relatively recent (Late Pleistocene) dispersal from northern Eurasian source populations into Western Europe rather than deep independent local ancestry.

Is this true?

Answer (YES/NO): YES